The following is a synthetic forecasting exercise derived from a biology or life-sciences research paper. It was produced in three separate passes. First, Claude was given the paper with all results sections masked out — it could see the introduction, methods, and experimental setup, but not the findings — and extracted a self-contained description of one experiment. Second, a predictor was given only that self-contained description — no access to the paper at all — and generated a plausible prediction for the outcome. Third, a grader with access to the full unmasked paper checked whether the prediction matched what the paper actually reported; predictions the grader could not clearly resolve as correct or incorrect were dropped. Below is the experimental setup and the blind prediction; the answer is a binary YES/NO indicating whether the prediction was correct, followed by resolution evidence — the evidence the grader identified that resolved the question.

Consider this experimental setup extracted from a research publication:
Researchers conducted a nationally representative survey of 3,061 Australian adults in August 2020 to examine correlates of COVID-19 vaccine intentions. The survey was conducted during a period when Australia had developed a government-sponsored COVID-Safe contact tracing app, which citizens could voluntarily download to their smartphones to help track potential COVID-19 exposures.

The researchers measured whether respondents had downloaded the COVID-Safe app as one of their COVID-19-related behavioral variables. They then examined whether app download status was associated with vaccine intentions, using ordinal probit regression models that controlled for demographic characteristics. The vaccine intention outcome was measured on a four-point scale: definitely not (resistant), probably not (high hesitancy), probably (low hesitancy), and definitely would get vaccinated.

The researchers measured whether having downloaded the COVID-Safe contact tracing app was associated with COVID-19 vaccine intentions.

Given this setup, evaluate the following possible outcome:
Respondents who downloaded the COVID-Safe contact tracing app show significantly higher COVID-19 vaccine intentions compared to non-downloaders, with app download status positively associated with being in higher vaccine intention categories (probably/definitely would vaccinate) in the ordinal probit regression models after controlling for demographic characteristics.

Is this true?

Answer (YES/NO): YES